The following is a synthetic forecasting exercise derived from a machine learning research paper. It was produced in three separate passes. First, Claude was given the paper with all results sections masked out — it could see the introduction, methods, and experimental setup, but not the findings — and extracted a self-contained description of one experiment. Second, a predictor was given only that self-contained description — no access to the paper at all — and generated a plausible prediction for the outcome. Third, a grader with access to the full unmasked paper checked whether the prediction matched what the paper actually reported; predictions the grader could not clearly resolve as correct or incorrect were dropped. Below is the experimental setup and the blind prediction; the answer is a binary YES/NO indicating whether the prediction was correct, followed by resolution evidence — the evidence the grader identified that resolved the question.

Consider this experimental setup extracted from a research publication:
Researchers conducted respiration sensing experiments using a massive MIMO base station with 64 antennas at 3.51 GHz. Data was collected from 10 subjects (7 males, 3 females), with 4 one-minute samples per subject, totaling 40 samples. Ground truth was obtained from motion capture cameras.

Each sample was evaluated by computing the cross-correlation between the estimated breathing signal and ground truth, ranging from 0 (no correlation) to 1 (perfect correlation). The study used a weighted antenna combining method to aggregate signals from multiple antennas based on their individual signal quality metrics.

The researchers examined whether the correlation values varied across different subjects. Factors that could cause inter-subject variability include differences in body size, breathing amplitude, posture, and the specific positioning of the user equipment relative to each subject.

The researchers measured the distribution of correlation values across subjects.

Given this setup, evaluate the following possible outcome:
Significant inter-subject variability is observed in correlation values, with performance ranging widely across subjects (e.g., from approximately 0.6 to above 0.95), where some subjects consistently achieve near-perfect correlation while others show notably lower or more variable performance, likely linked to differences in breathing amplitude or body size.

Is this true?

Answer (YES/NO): NO